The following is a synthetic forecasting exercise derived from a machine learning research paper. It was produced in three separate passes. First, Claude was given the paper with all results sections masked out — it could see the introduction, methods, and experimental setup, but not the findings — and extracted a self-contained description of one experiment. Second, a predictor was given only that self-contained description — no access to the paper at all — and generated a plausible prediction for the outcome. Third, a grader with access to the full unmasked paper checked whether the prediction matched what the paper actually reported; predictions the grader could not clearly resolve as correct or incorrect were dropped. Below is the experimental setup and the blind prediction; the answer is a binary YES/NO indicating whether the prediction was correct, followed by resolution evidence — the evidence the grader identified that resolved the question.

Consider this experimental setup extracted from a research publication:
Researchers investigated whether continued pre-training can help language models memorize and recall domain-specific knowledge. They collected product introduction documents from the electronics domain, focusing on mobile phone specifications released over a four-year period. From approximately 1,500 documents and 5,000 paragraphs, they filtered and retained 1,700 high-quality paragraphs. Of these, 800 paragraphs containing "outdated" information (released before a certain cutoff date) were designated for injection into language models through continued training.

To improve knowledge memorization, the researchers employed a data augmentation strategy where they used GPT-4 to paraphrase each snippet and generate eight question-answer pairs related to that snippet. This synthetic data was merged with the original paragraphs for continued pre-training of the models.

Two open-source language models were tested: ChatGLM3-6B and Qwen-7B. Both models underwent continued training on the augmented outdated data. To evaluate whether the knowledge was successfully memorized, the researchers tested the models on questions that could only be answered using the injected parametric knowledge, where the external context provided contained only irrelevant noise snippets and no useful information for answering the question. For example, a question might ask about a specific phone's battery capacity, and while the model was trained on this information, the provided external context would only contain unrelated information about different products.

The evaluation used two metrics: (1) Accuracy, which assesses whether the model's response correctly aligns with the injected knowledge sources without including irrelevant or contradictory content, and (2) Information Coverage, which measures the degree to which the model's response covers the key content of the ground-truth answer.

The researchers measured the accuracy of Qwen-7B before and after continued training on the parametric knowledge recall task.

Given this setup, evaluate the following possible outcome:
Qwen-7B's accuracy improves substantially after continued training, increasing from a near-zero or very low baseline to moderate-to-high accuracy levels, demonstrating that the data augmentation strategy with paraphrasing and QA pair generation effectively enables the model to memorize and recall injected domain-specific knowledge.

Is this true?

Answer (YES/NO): NO